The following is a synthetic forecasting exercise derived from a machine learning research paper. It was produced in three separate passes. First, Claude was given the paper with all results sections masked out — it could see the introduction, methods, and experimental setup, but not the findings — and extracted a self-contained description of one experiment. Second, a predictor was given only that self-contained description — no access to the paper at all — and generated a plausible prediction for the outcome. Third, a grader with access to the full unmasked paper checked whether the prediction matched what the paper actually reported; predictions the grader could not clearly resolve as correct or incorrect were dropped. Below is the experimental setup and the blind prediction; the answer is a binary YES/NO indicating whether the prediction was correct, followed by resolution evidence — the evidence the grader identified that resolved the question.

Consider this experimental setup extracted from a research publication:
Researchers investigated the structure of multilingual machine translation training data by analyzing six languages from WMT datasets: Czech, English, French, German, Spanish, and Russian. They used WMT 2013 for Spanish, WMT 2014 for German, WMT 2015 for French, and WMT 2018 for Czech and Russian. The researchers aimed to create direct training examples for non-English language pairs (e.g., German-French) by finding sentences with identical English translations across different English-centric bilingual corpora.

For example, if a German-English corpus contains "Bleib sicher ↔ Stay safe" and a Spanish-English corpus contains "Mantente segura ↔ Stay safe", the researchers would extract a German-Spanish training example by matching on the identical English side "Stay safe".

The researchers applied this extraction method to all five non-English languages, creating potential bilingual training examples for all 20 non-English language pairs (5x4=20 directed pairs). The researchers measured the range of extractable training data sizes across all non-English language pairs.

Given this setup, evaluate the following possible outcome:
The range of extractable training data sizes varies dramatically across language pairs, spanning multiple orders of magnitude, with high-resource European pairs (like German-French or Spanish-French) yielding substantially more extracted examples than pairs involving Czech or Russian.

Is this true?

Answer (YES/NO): NO